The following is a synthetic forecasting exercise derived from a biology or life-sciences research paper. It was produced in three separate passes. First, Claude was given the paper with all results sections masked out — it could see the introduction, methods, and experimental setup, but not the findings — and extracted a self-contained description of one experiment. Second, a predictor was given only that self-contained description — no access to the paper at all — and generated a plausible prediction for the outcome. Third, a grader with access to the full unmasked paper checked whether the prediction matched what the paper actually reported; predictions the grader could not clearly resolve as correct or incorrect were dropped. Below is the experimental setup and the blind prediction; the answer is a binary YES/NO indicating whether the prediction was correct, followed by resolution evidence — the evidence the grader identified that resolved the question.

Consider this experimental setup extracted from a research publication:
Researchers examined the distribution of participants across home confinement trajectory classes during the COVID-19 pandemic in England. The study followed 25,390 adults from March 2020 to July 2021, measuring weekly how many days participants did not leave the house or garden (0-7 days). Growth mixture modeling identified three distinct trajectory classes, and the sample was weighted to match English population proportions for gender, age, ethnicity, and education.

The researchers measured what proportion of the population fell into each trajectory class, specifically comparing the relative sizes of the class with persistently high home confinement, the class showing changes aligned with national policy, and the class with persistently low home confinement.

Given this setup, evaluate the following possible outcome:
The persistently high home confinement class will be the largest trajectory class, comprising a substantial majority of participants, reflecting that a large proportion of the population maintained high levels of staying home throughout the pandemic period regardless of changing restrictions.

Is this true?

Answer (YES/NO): NO